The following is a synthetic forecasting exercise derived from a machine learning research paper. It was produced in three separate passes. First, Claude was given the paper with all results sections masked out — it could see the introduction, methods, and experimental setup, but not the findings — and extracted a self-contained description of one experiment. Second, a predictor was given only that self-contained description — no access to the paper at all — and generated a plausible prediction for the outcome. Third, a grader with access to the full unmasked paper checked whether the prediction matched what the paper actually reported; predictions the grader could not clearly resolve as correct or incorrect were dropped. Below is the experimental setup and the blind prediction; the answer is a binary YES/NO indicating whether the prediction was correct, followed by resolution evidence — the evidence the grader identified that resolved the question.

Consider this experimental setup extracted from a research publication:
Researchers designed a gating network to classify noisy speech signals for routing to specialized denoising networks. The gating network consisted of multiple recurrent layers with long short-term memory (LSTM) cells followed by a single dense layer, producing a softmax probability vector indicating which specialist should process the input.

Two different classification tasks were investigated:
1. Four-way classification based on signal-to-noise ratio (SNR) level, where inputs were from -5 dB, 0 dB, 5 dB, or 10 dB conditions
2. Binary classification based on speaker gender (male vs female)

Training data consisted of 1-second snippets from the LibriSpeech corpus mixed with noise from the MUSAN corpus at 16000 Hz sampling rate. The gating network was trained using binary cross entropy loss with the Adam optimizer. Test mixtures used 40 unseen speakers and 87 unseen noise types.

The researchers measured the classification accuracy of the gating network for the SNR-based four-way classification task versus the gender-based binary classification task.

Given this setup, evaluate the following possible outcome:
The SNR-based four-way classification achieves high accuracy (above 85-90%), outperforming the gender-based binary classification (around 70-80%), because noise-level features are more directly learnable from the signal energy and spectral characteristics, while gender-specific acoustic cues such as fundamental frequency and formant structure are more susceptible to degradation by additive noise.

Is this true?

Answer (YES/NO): NO